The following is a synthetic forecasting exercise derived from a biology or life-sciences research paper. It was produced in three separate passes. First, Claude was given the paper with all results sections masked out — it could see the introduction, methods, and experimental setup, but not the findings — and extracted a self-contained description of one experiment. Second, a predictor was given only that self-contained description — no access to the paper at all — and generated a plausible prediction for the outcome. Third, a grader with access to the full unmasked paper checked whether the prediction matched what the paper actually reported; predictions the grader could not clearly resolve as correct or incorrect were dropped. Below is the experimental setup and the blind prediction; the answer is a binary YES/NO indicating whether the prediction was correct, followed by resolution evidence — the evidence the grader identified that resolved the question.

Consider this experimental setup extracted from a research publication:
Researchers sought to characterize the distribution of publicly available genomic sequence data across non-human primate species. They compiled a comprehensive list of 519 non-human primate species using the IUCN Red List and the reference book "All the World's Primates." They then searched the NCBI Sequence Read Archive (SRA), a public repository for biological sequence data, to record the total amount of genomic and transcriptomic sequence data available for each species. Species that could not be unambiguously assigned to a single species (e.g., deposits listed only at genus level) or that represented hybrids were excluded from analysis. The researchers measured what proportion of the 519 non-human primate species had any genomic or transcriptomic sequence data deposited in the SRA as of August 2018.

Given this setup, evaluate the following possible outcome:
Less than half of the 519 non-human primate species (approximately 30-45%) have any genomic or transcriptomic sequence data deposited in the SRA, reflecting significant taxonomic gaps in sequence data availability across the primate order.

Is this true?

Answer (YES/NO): NO